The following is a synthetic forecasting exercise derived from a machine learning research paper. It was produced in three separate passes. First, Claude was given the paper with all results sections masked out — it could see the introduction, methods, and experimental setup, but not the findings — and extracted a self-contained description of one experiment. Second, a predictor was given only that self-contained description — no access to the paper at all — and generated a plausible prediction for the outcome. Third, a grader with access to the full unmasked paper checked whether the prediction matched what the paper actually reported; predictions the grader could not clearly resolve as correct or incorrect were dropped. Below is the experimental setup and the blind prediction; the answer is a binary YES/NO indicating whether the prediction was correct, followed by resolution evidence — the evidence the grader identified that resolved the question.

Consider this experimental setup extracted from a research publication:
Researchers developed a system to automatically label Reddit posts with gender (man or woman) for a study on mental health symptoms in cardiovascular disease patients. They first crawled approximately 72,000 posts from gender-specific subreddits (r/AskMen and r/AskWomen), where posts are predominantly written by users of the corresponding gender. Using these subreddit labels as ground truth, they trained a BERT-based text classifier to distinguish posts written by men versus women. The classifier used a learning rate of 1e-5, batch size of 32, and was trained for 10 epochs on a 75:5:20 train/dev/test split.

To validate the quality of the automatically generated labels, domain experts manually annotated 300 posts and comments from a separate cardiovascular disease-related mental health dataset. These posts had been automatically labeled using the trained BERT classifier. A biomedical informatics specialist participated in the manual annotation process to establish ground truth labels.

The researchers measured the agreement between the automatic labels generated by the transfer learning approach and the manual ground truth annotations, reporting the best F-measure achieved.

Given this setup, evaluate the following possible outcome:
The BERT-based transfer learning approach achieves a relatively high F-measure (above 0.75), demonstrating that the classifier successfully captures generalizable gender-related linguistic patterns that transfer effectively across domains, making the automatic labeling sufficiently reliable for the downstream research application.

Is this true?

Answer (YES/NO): NO